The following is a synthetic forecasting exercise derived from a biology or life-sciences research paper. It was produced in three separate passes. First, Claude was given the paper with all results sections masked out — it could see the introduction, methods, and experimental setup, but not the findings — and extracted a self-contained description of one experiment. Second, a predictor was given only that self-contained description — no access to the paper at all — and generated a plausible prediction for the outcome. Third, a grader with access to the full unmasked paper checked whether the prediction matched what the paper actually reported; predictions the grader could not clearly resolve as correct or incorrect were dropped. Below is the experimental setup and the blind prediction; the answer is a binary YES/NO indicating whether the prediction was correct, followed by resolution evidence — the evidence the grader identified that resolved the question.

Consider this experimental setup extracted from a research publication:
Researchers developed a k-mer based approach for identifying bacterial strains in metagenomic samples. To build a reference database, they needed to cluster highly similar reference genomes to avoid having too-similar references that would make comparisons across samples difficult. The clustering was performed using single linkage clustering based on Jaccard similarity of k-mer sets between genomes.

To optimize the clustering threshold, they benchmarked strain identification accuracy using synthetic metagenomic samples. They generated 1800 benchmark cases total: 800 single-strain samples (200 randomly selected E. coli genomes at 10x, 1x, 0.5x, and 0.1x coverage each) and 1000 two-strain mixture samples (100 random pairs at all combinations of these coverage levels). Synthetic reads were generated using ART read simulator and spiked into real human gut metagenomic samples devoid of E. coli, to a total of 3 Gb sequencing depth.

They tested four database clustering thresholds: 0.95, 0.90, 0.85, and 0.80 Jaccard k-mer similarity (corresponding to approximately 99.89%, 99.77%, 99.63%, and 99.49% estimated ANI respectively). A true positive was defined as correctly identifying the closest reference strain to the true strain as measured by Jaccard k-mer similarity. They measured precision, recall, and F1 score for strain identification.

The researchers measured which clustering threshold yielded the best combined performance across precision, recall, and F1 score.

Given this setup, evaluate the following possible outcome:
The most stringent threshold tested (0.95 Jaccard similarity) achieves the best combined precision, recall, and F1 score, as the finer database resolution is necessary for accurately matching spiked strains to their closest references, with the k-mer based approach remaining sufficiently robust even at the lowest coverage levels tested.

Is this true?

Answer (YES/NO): NO